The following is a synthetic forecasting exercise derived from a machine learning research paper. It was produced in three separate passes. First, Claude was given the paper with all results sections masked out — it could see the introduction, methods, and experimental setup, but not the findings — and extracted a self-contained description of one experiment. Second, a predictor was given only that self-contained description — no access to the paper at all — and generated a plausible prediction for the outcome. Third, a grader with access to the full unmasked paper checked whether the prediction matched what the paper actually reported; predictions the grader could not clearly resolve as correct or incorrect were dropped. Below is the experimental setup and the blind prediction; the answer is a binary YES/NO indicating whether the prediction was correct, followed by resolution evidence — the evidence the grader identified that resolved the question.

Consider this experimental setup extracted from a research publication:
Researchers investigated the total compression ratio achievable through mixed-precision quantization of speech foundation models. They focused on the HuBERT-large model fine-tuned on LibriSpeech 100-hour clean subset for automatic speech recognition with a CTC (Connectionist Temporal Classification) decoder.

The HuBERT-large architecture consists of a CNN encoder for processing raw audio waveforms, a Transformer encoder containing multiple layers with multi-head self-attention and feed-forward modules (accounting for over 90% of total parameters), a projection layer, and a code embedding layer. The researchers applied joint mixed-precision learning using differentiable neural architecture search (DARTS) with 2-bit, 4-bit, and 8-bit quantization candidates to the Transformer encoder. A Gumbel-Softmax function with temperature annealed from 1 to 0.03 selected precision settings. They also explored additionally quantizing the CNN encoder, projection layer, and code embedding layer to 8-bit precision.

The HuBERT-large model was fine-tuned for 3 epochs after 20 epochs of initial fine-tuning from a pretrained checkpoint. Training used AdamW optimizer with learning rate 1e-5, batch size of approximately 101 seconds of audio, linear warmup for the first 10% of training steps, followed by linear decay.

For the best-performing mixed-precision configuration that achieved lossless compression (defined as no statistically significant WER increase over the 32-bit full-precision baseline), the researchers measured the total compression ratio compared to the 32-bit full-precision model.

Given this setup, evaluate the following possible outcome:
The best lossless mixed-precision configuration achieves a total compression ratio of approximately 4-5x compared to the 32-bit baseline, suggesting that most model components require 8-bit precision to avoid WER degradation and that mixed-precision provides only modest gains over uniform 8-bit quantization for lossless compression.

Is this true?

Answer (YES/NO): NO